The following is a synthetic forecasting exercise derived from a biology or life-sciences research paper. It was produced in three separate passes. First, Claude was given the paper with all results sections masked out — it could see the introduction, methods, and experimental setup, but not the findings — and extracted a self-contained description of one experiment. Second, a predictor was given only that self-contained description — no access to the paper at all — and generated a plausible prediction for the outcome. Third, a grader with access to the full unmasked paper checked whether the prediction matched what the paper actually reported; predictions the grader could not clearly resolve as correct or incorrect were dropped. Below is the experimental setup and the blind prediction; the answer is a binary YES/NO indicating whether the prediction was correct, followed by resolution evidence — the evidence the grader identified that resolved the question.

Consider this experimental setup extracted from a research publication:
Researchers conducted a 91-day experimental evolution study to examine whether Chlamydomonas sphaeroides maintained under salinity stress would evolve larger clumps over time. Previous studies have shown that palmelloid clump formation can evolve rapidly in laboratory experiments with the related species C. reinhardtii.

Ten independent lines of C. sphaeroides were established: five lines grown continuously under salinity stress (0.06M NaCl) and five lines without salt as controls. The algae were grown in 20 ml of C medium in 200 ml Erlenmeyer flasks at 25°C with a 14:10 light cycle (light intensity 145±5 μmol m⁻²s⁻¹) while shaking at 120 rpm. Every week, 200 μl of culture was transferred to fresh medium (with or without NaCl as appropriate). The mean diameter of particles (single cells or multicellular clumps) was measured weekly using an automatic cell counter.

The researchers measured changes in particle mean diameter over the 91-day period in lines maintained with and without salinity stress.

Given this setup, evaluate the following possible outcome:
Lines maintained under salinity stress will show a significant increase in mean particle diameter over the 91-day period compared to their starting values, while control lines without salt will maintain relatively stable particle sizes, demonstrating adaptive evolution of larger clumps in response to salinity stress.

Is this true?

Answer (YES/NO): NO